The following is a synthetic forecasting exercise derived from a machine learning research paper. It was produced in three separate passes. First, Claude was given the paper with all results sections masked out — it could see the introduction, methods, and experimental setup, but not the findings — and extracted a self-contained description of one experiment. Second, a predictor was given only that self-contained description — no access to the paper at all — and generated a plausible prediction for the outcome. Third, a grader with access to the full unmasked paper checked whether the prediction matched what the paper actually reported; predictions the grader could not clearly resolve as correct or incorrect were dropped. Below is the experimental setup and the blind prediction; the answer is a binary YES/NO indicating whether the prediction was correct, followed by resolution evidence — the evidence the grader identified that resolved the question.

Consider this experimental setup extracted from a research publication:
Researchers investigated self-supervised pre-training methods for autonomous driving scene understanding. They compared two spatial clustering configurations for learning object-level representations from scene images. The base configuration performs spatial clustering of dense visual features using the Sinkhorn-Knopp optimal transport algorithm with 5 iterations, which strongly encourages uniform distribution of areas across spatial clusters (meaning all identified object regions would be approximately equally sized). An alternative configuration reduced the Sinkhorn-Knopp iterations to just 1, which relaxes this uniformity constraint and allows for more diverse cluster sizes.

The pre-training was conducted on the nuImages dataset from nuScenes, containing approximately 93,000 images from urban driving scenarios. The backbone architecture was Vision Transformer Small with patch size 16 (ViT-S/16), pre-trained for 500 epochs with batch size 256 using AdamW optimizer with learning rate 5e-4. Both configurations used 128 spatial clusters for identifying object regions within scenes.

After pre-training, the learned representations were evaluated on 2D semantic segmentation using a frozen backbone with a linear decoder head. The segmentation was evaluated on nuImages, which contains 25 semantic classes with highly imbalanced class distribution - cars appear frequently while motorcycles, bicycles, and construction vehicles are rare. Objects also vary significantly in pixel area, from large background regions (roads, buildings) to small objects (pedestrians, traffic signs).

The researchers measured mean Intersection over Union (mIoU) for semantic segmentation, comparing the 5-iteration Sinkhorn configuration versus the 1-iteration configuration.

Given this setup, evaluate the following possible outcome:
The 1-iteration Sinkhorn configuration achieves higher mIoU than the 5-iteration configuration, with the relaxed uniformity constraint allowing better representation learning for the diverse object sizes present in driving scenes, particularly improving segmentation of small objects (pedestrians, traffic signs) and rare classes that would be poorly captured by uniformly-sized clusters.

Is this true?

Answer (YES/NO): YES